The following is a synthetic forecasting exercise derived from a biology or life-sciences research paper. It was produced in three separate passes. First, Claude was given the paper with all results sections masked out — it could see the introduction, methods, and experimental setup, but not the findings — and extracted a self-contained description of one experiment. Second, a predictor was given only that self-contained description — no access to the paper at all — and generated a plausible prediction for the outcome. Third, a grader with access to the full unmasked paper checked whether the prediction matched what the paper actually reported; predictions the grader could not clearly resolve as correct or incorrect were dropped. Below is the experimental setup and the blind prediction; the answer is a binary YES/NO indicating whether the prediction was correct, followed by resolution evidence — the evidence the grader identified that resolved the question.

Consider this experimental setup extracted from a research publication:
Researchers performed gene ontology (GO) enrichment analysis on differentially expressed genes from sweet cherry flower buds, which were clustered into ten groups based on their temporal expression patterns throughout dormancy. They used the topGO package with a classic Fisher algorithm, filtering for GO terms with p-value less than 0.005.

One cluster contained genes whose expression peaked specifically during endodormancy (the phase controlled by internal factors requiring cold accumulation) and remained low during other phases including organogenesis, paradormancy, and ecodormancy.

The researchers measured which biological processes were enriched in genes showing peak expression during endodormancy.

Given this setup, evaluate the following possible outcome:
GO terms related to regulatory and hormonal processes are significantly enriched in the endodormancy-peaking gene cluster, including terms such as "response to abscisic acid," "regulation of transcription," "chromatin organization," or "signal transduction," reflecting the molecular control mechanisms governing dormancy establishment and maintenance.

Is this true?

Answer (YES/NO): NO